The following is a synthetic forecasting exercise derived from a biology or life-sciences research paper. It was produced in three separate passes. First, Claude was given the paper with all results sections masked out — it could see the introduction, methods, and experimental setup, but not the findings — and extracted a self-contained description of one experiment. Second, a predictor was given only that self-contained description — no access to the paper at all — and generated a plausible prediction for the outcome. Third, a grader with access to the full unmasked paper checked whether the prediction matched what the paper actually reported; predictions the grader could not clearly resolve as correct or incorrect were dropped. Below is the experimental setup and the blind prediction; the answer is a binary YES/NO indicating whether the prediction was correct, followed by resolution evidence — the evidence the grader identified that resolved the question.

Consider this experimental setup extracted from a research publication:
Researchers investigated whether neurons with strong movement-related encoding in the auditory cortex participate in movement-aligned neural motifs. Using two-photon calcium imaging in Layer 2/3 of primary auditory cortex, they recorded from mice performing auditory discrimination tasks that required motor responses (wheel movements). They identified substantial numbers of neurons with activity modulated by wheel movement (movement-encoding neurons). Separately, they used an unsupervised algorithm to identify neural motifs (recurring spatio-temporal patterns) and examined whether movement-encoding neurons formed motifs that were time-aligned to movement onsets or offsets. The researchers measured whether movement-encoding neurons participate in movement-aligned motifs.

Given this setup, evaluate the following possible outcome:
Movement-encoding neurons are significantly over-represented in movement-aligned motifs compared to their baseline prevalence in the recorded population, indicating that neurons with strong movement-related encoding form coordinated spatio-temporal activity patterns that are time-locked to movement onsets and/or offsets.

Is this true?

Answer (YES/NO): NO